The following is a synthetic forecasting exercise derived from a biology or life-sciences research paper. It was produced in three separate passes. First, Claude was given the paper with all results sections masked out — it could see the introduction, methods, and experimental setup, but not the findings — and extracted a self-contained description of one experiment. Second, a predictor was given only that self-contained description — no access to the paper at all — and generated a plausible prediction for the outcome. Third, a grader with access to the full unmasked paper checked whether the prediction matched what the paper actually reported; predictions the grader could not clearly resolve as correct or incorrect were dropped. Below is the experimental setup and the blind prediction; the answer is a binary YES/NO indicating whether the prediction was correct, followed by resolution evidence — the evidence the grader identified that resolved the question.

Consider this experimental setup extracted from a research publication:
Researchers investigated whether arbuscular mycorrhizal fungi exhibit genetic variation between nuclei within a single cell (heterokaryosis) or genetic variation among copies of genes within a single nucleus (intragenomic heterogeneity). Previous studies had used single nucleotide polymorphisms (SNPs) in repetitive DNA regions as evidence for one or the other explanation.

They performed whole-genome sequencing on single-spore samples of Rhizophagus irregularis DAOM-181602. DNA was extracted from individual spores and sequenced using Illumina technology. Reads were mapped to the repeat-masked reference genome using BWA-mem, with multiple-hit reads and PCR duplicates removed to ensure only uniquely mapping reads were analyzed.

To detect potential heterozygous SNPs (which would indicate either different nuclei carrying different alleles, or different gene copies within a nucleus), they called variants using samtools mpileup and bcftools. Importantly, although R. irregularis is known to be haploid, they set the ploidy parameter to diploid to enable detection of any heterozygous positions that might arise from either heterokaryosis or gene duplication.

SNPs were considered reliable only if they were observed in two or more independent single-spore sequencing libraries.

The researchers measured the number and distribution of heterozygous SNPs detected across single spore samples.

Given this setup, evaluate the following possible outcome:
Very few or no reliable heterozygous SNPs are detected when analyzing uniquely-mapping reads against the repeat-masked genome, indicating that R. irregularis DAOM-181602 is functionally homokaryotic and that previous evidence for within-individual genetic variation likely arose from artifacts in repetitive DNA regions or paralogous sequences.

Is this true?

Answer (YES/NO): NO